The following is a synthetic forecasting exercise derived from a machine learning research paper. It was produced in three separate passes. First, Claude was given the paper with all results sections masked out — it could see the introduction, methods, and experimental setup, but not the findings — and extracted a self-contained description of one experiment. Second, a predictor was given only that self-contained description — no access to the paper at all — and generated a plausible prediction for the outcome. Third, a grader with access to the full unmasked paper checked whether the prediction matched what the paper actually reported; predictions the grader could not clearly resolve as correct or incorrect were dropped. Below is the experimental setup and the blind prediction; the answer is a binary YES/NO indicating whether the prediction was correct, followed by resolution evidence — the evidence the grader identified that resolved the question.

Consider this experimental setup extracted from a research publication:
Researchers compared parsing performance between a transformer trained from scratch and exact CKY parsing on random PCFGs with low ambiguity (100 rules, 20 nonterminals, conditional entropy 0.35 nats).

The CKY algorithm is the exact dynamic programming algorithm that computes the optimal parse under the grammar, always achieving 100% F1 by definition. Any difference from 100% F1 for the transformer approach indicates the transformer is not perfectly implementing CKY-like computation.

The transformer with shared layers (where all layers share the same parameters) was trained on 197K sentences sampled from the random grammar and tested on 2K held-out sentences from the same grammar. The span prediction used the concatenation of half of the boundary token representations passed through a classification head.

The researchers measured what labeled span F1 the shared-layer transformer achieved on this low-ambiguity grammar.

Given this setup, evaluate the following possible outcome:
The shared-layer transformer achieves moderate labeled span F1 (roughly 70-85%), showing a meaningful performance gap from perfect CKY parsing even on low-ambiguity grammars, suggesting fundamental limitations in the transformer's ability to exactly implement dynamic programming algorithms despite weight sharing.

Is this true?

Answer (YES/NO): NO